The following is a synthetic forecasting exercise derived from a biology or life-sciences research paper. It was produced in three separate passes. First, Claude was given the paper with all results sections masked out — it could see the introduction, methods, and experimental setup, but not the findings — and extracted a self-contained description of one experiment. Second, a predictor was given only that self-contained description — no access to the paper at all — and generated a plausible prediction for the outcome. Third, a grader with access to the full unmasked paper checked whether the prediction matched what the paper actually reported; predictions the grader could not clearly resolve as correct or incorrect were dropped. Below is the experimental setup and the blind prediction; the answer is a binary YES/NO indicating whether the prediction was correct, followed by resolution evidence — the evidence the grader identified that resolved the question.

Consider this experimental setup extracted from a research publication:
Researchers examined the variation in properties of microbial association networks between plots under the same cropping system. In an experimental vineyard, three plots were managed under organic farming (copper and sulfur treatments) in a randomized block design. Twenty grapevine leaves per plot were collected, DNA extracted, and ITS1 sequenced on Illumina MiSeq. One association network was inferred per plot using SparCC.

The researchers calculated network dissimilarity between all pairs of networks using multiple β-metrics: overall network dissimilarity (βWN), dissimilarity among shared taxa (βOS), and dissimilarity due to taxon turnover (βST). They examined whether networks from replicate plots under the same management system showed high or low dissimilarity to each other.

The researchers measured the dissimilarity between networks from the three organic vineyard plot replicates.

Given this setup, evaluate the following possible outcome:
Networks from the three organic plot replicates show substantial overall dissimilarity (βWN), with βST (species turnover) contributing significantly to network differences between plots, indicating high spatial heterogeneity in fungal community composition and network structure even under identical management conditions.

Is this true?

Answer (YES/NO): NO